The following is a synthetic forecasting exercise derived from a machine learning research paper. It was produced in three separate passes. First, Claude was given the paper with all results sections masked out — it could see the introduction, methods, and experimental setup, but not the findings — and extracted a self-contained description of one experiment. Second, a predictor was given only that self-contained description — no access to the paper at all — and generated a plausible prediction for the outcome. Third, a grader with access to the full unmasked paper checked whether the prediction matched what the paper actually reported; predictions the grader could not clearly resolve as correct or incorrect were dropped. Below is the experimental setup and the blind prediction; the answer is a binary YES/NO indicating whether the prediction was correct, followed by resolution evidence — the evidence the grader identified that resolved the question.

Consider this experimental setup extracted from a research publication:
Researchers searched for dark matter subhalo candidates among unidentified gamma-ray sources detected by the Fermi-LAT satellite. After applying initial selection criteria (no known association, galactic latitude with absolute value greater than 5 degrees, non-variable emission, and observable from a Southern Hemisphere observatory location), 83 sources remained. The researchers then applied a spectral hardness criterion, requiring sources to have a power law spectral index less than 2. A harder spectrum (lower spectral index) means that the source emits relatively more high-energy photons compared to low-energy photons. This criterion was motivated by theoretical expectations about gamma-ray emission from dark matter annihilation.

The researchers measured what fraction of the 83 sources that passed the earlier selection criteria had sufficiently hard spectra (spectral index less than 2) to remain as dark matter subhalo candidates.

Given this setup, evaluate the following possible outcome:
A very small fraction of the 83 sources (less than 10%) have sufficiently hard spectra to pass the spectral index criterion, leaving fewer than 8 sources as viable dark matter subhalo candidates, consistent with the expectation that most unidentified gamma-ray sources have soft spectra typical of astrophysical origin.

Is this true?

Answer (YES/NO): NO